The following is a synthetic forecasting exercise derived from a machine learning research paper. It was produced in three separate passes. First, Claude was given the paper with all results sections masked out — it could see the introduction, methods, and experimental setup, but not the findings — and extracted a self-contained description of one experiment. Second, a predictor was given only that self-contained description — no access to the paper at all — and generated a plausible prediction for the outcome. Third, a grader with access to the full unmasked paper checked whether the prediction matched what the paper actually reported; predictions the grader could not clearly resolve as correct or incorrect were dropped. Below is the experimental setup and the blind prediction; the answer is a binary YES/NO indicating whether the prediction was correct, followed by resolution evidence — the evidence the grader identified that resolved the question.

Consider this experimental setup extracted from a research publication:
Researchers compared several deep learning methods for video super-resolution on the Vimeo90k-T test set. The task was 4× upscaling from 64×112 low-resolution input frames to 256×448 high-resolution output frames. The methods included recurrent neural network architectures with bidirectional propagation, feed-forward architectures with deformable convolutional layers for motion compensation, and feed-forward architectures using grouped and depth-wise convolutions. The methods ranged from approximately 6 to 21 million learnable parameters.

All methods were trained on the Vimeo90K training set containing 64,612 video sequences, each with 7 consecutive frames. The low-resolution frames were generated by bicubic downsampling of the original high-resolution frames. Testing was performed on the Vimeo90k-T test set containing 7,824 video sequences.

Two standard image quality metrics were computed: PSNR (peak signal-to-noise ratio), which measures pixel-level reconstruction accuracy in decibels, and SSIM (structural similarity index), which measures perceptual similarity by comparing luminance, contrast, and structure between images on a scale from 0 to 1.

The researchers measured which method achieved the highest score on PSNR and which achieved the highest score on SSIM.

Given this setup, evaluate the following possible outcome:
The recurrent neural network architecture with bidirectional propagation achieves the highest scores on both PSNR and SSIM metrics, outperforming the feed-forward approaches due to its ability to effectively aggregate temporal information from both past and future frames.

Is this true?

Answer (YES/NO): NO